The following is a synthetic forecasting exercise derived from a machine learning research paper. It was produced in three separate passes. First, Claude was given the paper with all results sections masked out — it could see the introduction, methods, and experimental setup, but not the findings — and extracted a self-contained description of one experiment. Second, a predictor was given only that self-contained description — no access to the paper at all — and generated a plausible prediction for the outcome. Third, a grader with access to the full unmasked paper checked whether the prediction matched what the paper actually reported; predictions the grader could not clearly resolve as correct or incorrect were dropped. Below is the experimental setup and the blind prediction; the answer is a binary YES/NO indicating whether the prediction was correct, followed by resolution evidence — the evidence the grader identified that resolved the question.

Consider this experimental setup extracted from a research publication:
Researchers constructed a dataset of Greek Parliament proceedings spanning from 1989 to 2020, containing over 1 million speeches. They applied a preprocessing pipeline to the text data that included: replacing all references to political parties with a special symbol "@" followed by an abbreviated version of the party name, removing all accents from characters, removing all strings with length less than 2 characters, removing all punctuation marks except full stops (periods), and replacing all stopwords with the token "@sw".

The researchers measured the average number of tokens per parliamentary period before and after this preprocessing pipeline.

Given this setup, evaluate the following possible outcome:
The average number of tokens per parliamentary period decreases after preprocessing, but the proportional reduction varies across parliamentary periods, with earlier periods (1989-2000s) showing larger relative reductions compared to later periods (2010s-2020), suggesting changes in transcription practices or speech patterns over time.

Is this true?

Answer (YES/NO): NO